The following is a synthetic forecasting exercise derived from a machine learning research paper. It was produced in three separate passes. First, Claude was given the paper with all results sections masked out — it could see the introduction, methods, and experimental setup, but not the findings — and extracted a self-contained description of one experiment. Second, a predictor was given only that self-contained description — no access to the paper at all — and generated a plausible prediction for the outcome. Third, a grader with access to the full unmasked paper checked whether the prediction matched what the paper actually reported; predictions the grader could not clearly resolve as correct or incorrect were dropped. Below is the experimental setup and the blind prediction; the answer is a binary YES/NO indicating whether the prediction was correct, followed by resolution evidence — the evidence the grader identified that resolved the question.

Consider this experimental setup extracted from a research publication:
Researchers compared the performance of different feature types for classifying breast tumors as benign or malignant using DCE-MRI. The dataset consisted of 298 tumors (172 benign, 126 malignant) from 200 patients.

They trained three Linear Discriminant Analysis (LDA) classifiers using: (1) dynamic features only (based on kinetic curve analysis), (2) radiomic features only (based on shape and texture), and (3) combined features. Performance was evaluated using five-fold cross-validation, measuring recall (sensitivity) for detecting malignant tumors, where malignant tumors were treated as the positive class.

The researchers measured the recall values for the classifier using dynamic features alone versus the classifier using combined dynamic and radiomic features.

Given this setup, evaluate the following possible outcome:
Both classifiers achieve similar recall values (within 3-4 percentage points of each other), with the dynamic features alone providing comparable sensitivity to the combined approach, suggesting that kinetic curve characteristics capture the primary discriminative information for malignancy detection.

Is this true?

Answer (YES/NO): NO